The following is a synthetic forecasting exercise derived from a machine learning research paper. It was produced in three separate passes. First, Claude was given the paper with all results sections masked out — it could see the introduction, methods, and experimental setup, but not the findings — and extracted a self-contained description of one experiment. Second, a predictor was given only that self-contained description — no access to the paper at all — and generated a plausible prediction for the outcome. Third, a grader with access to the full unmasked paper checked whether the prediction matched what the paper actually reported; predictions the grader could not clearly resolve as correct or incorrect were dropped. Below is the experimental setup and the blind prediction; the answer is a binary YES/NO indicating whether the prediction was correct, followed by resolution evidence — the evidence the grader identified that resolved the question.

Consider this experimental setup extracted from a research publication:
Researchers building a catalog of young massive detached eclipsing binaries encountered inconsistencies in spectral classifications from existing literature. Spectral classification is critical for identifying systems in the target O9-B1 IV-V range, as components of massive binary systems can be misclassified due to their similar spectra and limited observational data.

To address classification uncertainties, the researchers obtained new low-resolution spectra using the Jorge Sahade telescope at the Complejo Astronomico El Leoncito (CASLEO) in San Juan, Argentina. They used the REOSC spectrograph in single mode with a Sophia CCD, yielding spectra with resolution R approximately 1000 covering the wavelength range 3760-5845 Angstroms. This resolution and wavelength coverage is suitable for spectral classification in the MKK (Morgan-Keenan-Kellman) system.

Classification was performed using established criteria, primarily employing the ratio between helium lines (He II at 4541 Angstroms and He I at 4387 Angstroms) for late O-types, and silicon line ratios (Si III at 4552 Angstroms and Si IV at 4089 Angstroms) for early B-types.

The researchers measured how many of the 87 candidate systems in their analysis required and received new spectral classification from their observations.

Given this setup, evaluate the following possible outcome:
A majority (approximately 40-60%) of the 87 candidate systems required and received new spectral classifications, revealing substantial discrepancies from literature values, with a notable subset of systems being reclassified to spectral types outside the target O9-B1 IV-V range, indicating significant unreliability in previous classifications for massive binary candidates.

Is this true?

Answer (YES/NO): NO